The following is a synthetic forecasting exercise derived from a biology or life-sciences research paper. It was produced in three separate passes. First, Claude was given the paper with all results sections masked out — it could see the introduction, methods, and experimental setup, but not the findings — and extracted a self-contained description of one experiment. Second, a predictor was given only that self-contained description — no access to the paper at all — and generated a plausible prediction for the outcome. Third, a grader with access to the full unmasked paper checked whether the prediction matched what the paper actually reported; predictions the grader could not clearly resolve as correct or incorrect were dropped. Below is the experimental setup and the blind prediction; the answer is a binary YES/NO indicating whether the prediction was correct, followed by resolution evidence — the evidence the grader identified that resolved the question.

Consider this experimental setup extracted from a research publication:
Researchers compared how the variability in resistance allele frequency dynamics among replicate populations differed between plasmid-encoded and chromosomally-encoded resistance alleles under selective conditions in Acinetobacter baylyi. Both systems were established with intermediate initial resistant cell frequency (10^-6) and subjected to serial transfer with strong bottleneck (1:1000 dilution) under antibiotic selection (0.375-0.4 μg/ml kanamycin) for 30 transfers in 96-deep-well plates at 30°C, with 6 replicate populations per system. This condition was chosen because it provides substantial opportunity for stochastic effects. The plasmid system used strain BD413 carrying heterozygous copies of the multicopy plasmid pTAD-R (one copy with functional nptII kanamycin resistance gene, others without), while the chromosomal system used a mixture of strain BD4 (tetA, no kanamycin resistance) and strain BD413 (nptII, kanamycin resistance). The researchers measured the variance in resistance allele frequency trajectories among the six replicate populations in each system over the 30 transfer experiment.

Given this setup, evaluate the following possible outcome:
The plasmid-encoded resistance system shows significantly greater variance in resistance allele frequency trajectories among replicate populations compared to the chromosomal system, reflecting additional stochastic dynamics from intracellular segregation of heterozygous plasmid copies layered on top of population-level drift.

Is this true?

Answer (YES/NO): YES